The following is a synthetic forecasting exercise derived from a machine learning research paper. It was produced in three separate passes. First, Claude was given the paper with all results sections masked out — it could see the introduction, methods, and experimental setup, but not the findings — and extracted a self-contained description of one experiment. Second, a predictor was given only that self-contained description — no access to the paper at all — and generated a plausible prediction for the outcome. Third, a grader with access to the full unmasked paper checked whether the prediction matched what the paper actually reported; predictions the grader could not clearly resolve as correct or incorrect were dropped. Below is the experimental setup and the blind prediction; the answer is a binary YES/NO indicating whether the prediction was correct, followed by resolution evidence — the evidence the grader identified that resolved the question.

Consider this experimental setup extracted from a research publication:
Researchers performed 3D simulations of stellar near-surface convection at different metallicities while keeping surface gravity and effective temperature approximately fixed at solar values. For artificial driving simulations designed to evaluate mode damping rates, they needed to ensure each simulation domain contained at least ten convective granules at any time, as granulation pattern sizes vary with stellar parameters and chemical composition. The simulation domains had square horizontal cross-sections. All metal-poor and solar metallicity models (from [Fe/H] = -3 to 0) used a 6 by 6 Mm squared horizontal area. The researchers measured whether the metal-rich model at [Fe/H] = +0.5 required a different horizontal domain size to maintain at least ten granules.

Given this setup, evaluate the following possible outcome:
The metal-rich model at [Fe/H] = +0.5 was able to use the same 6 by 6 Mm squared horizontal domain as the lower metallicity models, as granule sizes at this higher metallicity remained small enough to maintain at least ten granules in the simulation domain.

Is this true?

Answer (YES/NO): NO